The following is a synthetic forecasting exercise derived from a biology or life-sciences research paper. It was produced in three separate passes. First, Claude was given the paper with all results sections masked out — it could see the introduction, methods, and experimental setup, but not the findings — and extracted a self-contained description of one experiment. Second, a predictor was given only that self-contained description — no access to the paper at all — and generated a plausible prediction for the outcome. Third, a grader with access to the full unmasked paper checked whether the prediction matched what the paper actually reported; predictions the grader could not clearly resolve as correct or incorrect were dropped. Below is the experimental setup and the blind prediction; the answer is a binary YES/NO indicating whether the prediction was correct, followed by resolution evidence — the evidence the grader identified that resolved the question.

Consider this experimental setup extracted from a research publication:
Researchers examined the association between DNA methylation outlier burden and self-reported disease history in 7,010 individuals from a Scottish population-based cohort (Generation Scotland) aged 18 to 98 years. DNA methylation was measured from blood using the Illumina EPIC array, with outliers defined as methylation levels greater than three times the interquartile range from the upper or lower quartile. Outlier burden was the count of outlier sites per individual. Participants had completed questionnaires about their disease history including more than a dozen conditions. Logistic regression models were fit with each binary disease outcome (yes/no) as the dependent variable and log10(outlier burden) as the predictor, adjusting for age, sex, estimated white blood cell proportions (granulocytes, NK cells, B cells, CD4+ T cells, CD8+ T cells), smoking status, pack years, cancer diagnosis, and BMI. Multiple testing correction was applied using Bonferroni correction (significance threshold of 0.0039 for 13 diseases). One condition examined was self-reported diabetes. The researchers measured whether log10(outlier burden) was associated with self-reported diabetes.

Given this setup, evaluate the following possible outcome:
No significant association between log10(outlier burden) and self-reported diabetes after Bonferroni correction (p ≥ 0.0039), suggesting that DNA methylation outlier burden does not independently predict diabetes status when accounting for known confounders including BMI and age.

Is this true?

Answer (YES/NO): YES